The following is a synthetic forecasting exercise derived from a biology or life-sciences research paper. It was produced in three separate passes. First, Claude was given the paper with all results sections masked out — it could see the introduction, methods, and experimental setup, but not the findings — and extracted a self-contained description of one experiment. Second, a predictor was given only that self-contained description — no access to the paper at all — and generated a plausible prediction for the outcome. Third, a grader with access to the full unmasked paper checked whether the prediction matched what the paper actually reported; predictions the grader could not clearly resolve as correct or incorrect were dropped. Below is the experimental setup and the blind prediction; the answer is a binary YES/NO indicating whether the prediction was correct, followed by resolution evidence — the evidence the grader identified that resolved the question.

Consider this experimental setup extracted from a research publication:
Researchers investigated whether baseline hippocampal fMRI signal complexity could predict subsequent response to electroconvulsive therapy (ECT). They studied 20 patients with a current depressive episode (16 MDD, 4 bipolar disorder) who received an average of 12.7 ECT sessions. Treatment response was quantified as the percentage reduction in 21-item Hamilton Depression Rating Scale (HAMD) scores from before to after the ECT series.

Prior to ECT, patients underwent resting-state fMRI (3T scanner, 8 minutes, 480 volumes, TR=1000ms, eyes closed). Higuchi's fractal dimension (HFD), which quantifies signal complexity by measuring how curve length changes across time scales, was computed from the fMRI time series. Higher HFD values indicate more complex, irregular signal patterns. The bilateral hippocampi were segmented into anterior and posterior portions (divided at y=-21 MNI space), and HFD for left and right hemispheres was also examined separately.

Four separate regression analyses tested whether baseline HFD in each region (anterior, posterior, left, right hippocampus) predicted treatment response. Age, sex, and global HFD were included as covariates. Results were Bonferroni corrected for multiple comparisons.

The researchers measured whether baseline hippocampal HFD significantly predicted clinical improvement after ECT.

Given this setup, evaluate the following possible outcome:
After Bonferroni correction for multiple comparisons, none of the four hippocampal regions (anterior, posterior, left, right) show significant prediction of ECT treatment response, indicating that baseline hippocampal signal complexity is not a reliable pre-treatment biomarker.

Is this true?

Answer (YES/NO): YES